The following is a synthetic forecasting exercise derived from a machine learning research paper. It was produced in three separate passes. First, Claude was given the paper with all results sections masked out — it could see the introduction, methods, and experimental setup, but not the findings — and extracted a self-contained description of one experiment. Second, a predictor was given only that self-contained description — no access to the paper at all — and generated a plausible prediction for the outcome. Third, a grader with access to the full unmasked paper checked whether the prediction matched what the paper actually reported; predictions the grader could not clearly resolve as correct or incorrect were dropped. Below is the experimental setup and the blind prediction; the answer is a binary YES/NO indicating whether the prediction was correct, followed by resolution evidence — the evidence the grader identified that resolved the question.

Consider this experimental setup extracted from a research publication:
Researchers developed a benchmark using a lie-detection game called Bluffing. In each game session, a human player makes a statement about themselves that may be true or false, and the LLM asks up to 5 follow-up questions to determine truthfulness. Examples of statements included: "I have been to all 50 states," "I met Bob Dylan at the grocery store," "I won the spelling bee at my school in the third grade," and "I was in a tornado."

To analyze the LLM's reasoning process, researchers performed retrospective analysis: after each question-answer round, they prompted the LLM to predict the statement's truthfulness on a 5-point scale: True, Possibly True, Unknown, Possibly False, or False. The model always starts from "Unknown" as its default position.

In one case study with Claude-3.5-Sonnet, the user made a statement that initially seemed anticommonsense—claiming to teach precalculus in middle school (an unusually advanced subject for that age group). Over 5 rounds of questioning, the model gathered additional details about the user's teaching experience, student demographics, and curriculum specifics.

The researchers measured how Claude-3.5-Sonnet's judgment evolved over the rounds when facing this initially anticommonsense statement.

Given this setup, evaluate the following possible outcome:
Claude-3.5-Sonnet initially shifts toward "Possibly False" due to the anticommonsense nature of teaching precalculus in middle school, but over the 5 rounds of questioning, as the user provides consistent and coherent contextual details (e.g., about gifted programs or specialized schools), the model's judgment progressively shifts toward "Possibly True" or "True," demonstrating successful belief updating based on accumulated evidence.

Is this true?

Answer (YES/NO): NO